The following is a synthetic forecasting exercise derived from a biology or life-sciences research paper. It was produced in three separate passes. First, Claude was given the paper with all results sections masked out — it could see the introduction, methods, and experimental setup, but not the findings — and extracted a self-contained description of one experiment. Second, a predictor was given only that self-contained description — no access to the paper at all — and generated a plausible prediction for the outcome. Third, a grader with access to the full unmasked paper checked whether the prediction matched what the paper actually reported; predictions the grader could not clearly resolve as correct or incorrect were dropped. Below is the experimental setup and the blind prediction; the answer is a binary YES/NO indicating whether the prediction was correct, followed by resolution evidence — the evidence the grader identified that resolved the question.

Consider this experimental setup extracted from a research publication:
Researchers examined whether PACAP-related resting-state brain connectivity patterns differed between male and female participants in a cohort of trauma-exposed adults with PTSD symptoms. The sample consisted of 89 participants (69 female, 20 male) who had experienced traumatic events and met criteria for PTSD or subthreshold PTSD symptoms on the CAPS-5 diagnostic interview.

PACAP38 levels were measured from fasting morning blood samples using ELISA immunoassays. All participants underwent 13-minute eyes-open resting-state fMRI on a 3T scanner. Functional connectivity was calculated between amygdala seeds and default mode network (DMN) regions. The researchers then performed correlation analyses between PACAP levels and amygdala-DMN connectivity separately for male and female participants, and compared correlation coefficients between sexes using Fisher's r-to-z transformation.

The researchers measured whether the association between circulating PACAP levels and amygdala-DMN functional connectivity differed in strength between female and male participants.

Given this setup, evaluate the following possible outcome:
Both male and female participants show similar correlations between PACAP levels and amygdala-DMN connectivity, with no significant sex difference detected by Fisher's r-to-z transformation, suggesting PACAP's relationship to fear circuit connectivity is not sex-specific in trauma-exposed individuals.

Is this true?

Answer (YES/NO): NO